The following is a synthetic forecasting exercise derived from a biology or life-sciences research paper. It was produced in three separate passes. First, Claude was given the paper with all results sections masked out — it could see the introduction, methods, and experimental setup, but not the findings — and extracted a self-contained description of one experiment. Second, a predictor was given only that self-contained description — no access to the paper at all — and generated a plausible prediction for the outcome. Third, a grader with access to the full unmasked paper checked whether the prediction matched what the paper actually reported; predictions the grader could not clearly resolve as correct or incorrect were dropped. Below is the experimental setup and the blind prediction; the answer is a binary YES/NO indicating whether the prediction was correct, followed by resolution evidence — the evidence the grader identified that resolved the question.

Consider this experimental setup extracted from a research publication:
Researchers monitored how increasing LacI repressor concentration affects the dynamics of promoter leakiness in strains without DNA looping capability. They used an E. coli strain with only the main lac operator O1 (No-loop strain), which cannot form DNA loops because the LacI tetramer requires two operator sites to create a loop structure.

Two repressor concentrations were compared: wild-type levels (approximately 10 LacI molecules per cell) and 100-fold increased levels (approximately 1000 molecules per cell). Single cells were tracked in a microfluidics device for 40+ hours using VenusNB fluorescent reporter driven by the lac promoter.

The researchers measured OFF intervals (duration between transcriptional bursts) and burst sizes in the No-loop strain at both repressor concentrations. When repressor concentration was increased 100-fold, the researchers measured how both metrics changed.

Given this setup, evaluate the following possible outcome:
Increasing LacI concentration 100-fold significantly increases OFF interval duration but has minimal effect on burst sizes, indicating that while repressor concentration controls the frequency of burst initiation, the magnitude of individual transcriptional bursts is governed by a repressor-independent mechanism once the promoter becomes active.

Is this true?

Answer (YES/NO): NO